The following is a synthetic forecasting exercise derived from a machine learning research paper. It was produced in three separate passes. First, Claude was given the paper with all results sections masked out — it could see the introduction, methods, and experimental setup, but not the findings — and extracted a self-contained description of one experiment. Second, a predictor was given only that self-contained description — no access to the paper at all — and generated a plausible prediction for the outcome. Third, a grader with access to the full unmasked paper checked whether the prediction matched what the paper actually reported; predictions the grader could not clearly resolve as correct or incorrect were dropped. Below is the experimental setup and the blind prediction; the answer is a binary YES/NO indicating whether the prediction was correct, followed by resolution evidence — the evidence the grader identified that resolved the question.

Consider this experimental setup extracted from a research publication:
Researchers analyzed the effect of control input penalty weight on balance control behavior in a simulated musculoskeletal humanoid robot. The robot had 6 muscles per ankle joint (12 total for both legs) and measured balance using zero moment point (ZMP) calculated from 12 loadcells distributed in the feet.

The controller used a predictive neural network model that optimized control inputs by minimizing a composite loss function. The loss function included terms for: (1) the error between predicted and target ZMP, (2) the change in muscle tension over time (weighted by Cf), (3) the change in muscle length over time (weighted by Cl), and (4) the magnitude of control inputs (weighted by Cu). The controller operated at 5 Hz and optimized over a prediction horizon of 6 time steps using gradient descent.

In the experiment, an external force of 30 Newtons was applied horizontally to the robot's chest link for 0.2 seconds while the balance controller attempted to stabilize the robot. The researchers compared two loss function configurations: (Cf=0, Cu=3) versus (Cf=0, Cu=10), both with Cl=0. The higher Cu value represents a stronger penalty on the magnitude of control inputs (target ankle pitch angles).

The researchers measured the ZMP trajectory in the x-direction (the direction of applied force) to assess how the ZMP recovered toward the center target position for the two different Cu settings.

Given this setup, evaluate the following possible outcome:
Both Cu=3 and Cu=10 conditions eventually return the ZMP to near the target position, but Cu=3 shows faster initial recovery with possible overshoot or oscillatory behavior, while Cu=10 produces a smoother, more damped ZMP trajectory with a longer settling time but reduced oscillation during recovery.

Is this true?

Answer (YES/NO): NO